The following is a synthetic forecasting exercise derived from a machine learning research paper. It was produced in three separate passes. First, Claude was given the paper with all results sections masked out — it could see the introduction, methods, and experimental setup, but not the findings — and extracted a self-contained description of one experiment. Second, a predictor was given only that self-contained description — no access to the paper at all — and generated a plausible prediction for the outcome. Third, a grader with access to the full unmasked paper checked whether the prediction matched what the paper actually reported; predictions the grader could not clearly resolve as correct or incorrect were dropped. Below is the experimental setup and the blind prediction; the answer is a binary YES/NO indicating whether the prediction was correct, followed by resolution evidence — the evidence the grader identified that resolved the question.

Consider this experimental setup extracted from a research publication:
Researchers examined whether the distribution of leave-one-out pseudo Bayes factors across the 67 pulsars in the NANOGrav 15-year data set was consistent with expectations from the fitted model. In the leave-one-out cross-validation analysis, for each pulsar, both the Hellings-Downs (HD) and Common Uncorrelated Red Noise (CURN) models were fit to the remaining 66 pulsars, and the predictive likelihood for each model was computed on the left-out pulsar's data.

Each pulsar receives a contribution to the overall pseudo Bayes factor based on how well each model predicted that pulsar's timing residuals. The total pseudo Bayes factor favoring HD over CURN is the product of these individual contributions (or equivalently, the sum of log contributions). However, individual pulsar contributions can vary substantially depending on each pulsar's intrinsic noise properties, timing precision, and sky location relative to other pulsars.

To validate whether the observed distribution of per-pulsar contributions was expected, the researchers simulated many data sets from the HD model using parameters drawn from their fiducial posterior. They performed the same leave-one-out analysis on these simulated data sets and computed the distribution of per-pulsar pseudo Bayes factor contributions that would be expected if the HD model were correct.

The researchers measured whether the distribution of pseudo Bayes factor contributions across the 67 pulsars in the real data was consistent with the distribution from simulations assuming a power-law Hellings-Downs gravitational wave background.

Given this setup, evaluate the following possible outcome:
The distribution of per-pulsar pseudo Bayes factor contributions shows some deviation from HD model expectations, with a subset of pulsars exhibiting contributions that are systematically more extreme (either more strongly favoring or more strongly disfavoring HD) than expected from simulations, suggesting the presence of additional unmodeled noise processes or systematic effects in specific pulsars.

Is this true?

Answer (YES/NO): NO